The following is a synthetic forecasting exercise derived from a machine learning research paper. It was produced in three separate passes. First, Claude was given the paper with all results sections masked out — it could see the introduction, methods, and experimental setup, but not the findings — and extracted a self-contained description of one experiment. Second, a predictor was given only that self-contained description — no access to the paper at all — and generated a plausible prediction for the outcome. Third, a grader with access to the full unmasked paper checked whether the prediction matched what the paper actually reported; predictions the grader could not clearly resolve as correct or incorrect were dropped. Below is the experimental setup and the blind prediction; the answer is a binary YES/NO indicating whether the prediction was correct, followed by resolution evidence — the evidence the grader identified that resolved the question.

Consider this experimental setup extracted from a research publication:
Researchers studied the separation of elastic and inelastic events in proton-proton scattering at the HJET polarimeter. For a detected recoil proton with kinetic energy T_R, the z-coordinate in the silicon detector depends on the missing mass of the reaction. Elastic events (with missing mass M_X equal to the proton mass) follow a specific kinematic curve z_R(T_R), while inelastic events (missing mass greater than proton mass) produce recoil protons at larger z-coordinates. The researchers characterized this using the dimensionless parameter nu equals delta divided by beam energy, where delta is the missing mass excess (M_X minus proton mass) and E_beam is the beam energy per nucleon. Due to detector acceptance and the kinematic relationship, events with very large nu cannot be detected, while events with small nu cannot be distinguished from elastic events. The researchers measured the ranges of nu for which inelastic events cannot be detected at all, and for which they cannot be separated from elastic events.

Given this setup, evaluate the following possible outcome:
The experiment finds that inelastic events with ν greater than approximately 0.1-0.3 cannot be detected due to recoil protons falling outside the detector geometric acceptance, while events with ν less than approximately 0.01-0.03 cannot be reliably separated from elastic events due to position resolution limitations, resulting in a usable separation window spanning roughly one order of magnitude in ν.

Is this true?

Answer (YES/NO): NO